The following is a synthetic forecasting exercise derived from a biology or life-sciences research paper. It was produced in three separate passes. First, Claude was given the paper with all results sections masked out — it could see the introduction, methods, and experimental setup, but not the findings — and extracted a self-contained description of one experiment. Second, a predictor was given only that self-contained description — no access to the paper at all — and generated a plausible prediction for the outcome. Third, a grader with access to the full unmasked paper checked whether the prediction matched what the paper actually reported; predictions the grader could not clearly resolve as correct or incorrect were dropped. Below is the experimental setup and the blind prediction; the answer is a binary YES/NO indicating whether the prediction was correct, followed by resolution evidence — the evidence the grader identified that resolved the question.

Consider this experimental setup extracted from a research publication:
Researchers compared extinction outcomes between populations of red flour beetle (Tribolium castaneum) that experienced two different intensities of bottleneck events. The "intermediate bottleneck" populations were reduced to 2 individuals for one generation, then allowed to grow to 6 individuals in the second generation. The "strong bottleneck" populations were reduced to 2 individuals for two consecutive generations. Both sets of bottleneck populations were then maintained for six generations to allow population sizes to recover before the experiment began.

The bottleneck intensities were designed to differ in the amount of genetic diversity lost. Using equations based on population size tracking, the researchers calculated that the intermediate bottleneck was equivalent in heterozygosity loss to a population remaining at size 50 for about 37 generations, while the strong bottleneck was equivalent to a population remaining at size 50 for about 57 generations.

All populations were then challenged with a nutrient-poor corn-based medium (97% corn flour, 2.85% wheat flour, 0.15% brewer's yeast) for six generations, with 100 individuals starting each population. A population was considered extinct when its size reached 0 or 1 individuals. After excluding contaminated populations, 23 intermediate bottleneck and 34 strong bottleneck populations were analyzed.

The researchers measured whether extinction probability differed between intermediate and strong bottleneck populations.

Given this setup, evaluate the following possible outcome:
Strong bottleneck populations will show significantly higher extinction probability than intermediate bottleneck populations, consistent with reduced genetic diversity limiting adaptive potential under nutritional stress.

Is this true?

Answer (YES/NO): NO